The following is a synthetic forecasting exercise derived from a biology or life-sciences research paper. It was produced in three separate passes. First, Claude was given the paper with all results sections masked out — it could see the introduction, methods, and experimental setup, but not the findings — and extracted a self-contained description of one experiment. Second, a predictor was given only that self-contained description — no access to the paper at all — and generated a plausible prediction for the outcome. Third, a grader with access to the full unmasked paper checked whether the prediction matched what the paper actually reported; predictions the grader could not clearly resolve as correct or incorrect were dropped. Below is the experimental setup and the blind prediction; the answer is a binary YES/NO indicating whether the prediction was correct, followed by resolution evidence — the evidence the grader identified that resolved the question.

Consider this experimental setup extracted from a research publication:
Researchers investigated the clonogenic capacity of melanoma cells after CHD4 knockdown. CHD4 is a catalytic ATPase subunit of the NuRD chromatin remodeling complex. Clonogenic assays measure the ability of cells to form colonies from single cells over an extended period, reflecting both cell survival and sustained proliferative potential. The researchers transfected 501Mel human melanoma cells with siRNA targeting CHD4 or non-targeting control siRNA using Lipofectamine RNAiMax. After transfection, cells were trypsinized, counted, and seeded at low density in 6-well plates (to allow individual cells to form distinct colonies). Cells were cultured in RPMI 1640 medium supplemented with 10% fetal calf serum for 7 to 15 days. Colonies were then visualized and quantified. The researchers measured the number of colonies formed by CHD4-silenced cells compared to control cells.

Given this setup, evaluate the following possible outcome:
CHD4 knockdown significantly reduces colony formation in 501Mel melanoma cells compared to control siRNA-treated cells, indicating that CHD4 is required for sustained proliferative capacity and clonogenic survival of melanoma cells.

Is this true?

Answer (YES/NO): YES